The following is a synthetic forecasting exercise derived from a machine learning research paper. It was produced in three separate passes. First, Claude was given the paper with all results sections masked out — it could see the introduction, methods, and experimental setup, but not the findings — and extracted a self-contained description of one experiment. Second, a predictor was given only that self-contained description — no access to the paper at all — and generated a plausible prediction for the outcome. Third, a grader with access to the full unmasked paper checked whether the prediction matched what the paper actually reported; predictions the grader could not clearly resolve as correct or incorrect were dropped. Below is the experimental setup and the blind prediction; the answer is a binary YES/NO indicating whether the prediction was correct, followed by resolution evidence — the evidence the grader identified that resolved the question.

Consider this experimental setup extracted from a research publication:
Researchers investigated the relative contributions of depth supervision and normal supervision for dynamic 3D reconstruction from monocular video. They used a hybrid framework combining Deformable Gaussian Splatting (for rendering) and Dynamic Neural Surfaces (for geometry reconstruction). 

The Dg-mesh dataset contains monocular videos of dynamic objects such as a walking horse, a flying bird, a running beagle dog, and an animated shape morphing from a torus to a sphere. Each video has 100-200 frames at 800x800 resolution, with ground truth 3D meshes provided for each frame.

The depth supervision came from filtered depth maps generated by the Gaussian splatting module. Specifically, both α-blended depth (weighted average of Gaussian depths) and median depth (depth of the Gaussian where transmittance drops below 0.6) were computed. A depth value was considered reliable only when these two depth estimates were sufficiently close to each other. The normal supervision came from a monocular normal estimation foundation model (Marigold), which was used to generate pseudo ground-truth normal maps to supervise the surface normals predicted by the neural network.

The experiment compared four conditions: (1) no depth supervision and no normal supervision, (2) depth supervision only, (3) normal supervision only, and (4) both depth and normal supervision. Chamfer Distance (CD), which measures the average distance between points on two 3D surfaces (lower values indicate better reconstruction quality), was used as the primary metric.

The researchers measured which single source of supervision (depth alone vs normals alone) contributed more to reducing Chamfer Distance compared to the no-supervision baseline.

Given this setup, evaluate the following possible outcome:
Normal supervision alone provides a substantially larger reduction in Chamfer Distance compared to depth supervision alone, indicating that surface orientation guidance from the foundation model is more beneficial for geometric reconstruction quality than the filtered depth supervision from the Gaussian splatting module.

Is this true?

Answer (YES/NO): NO